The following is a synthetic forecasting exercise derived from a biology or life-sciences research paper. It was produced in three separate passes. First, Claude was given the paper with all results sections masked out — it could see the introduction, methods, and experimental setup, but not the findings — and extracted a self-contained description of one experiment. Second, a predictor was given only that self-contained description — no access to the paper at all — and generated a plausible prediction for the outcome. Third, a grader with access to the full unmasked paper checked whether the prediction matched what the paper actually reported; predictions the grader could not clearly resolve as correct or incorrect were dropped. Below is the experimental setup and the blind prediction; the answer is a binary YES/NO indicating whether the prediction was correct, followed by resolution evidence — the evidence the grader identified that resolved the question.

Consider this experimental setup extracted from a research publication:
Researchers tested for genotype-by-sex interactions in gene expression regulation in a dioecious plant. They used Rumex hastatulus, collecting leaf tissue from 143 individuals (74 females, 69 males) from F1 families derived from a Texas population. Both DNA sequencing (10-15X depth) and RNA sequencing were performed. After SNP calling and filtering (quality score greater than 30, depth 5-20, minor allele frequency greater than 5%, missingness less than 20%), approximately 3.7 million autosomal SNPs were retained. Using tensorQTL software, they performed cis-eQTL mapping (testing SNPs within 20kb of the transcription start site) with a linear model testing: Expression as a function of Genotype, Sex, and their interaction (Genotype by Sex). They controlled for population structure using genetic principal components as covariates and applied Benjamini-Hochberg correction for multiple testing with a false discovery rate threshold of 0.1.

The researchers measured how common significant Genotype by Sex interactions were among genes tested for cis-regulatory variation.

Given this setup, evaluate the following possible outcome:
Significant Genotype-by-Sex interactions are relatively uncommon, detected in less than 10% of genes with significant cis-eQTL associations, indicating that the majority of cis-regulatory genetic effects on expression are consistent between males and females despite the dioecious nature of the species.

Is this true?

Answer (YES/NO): YES